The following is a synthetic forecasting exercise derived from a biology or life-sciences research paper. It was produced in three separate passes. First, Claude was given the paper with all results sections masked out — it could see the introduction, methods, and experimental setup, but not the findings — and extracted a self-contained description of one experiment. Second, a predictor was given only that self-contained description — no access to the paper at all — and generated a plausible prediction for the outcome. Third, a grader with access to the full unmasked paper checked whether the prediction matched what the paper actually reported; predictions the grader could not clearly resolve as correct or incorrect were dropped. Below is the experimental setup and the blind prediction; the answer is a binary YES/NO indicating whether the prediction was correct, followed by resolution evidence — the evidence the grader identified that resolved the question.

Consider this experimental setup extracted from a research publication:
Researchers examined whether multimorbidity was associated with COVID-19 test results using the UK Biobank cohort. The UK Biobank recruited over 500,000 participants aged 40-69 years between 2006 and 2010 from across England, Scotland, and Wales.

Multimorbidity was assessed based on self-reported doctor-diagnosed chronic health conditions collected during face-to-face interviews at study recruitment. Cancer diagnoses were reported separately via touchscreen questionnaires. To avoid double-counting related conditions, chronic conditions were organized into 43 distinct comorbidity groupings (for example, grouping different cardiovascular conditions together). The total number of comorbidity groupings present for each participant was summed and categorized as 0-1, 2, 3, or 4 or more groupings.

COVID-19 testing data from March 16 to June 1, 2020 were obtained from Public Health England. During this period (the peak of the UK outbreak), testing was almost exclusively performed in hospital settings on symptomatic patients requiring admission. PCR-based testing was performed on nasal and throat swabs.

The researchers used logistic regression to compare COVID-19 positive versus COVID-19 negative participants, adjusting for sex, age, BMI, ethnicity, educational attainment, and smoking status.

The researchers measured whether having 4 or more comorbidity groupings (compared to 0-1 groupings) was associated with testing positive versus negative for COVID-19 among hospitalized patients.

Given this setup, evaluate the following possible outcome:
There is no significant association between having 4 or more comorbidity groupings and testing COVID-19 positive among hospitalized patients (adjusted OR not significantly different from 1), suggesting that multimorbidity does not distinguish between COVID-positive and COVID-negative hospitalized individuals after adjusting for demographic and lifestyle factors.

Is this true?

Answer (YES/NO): YES